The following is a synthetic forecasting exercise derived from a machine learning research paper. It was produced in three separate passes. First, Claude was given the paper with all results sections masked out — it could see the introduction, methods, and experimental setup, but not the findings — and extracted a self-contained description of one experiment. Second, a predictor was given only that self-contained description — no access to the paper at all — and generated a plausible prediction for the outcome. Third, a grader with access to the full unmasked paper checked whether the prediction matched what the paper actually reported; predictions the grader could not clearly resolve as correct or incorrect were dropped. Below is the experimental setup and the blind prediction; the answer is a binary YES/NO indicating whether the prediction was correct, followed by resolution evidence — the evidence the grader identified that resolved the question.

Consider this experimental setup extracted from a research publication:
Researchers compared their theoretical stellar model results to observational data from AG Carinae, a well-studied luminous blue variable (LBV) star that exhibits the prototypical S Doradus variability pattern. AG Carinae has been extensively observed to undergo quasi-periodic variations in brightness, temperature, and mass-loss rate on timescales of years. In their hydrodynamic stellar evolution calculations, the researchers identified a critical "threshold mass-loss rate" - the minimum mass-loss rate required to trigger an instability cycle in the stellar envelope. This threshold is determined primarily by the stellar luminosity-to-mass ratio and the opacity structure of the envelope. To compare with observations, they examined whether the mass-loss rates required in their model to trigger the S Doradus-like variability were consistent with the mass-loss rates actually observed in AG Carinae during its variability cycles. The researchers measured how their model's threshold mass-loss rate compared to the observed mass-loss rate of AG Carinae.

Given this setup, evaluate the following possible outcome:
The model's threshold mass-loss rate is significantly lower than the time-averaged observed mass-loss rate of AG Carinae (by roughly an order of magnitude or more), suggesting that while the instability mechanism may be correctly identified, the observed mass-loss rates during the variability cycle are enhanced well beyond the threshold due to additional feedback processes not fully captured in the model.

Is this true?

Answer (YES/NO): NO